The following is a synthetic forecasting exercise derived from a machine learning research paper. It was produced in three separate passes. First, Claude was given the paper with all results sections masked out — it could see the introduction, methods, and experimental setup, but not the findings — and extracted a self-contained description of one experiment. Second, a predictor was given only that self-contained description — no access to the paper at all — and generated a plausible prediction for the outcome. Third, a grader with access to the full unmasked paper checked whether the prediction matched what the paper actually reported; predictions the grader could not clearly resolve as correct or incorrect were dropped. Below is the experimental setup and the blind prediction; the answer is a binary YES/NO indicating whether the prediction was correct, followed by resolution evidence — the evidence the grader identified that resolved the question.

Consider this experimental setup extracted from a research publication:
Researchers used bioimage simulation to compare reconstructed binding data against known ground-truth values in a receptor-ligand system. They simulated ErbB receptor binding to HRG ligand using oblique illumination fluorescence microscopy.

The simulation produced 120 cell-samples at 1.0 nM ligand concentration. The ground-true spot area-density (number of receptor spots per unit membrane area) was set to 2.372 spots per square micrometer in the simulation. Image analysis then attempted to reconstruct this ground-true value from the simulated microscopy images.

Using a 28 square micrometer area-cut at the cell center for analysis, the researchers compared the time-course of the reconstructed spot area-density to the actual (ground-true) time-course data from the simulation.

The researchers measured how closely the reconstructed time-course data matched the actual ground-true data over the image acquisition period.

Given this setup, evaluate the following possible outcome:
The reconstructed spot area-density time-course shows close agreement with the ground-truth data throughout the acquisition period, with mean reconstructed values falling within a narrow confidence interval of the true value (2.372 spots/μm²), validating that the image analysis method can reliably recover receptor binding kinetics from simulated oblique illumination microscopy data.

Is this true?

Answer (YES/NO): NO